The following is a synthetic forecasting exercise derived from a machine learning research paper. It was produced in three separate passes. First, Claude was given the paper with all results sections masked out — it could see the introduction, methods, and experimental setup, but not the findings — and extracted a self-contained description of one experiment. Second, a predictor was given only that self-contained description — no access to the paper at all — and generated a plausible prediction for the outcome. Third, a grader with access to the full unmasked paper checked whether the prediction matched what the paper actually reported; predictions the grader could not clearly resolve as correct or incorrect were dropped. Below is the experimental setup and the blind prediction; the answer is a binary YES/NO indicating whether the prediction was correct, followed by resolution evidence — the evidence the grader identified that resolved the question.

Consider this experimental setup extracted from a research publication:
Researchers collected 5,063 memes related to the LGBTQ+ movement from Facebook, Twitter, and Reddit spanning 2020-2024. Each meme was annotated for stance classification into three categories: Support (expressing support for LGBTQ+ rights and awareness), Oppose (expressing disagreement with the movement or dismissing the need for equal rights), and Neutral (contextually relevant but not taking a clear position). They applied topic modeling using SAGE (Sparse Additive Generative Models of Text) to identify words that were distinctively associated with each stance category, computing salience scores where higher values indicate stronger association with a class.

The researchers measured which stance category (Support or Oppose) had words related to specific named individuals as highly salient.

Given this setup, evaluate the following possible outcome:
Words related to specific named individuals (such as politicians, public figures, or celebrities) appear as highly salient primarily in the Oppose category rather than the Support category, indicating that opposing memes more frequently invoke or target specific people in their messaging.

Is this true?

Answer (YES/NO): NO